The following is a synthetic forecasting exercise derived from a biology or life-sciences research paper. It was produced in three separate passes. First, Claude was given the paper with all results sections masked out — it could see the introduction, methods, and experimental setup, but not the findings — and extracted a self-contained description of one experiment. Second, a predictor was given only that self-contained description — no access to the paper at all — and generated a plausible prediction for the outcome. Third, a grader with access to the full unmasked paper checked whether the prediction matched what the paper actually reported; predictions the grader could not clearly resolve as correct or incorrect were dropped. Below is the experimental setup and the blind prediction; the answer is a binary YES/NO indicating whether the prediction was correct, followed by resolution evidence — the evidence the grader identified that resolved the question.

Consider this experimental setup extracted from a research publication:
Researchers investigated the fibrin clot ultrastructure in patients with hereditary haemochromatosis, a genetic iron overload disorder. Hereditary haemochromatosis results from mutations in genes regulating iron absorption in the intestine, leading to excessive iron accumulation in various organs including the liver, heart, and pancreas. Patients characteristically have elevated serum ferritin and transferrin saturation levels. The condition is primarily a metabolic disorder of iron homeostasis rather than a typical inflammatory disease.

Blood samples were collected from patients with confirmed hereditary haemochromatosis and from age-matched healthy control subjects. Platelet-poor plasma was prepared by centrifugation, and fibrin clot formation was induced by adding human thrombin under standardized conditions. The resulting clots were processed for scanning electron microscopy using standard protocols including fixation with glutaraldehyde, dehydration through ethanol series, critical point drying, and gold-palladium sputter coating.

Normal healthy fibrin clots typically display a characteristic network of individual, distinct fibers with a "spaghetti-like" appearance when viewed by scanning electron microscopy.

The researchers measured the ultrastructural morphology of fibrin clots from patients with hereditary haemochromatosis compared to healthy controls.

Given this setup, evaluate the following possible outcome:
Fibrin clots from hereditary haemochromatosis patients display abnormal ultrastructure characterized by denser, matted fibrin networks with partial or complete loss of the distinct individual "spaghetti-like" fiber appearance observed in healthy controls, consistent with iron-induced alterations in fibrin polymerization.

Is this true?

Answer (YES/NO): YES